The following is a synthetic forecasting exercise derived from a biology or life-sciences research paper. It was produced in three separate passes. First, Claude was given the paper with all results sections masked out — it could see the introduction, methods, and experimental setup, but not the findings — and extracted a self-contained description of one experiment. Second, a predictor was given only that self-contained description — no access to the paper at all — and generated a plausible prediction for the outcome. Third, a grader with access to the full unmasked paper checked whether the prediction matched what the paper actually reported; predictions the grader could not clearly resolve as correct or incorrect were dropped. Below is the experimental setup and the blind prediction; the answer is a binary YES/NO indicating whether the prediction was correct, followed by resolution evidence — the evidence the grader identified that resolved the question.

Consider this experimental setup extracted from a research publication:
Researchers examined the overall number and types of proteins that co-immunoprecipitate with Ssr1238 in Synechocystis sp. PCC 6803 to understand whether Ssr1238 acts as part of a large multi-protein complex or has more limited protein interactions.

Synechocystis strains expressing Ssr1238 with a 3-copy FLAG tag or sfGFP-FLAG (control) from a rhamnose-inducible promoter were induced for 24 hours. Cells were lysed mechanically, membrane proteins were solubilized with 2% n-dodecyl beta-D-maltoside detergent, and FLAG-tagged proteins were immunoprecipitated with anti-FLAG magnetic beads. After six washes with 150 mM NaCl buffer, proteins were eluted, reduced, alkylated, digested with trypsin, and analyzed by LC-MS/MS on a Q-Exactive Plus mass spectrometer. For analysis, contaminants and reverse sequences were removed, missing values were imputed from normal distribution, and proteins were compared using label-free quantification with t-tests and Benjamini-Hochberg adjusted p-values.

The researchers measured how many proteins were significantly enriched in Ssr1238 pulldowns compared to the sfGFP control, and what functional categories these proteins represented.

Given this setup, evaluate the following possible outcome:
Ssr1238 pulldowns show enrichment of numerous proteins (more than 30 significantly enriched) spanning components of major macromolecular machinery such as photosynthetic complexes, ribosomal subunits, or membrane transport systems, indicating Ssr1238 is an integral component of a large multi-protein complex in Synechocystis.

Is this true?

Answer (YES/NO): YES